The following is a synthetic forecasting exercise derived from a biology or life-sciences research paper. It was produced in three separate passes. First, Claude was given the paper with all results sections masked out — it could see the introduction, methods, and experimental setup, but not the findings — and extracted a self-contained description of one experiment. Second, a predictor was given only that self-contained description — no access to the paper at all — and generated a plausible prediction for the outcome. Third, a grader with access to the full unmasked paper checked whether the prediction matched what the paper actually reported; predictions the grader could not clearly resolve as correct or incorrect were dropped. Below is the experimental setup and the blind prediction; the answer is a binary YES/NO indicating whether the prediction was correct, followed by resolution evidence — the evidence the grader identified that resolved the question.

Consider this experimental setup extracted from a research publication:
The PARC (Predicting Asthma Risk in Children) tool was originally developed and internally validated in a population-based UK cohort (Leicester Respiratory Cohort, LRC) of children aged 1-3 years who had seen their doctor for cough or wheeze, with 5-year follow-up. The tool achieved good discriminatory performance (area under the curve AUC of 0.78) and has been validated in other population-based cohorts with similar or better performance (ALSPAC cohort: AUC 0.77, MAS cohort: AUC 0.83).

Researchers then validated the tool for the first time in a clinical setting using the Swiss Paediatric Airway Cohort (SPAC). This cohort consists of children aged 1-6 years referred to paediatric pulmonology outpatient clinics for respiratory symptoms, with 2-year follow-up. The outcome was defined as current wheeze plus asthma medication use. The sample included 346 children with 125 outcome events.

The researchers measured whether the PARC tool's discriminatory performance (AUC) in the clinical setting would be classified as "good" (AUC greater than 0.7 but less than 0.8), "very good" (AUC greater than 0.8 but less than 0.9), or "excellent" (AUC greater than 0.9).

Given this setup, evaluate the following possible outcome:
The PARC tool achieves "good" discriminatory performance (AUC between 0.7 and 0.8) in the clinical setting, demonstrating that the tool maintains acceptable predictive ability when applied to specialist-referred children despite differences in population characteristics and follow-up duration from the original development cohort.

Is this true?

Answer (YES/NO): YES